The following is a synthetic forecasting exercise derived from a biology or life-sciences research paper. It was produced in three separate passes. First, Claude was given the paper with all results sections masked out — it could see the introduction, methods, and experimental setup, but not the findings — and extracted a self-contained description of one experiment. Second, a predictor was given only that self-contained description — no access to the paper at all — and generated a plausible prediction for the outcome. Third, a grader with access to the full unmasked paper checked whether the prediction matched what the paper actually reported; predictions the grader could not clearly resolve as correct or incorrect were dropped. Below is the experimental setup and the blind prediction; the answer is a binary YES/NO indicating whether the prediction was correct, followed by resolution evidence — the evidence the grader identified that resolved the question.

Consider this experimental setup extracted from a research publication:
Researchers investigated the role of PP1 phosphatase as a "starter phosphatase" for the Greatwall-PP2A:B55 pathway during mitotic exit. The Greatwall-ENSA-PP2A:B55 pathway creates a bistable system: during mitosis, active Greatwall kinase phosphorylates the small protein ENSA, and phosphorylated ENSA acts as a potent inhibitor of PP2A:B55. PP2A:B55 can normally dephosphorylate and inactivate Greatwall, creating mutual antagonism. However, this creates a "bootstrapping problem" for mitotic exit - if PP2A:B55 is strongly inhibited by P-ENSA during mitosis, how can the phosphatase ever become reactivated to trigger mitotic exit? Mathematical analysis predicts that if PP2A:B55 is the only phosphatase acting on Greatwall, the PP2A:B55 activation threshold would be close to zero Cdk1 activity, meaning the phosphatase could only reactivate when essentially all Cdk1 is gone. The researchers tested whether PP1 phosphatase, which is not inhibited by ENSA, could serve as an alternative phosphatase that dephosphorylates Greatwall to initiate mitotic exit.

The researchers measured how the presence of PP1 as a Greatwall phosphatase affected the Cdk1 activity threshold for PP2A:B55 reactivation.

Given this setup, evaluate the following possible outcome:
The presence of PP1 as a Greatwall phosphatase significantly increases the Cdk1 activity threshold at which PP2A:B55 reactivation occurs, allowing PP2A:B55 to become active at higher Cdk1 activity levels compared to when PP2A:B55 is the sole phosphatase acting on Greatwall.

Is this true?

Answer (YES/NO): YES